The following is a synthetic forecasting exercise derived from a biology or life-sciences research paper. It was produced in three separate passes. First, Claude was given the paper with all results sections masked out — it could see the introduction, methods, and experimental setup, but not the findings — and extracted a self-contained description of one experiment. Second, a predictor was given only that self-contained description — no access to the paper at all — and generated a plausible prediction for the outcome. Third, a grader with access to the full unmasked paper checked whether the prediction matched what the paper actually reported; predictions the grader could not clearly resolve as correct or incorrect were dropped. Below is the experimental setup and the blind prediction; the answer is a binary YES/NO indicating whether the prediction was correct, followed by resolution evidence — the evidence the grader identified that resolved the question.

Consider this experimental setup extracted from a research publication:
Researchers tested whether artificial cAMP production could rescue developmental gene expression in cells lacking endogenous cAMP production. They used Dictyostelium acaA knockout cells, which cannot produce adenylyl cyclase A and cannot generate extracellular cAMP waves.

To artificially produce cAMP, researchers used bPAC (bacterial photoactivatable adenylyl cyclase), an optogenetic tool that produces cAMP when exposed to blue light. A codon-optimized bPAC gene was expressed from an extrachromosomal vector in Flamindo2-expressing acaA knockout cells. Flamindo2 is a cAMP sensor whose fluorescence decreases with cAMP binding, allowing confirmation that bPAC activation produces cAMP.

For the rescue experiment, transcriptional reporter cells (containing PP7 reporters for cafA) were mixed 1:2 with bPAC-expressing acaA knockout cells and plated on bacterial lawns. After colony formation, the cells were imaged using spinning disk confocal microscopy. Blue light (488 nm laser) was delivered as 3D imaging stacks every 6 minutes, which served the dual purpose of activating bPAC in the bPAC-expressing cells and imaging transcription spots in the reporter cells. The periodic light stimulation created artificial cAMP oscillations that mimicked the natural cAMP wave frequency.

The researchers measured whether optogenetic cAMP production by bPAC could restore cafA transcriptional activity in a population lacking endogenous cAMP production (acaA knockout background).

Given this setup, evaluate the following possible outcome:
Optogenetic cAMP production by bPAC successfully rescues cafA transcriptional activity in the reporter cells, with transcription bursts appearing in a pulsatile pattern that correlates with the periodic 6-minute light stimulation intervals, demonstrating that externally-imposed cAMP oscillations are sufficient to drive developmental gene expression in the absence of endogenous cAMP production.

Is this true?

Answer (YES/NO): NO